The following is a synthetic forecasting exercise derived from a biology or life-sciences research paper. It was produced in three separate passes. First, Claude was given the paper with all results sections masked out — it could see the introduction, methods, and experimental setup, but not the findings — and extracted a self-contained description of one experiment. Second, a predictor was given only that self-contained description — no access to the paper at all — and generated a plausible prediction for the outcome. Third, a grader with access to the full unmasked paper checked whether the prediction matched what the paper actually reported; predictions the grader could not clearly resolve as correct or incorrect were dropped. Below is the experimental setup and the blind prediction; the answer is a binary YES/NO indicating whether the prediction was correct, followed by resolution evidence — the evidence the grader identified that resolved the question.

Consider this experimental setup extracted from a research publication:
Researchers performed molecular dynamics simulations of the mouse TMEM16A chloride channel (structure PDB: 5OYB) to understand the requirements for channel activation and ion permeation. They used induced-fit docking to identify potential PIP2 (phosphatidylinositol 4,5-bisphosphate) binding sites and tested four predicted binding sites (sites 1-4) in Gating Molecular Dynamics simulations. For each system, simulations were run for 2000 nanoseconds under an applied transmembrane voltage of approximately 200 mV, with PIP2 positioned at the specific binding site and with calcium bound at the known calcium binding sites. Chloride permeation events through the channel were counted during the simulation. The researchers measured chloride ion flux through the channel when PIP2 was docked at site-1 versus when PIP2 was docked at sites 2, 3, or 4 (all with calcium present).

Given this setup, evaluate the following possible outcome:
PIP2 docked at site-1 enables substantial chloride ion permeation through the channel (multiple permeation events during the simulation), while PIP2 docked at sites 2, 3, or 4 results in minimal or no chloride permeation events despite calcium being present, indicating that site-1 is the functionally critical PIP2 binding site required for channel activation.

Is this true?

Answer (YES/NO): YES